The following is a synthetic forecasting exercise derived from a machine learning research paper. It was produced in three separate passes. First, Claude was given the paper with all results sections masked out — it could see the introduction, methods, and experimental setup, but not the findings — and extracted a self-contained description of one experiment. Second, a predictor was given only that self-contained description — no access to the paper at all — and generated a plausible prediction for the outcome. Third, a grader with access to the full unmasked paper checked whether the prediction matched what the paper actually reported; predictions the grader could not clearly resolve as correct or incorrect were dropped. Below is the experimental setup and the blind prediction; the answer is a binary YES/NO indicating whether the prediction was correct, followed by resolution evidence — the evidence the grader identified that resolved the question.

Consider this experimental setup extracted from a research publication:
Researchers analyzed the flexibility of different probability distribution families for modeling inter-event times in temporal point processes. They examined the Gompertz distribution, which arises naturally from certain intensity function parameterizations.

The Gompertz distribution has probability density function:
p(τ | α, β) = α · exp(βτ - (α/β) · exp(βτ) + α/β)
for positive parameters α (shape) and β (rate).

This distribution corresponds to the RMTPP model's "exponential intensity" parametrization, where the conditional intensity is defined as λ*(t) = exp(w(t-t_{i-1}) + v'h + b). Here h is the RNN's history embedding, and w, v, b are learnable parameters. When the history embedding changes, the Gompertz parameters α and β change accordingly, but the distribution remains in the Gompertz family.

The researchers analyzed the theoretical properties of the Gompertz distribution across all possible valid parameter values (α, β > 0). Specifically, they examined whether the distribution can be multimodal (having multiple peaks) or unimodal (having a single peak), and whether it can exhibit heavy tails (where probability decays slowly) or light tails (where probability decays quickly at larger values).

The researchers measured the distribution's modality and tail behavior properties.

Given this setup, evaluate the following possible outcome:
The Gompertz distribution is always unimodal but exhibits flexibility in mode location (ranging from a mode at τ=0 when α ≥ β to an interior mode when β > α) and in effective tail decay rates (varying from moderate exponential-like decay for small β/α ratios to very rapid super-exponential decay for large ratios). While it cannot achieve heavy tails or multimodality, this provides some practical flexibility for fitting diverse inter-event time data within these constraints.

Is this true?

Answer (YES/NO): NO